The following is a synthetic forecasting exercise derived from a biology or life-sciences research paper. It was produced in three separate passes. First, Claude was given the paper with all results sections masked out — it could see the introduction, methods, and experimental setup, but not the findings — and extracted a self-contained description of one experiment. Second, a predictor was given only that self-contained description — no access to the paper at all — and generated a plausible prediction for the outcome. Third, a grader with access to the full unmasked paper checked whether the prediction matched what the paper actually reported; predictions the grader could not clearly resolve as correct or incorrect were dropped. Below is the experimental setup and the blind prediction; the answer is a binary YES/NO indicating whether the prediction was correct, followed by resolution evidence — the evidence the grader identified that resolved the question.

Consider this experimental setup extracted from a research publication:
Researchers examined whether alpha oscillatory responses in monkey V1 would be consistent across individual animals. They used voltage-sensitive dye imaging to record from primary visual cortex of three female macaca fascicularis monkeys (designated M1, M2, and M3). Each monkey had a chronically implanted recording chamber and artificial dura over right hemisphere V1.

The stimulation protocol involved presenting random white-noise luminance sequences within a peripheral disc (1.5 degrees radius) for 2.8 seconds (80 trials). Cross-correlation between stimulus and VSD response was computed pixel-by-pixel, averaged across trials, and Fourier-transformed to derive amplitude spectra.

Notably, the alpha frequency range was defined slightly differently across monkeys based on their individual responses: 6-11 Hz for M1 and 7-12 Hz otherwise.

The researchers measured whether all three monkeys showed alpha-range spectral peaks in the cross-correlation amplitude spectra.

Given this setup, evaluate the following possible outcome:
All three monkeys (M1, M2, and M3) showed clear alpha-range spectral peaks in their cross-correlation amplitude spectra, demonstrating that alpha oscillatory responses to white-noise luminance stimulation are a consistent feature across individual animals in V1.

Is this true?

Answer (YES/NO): NO